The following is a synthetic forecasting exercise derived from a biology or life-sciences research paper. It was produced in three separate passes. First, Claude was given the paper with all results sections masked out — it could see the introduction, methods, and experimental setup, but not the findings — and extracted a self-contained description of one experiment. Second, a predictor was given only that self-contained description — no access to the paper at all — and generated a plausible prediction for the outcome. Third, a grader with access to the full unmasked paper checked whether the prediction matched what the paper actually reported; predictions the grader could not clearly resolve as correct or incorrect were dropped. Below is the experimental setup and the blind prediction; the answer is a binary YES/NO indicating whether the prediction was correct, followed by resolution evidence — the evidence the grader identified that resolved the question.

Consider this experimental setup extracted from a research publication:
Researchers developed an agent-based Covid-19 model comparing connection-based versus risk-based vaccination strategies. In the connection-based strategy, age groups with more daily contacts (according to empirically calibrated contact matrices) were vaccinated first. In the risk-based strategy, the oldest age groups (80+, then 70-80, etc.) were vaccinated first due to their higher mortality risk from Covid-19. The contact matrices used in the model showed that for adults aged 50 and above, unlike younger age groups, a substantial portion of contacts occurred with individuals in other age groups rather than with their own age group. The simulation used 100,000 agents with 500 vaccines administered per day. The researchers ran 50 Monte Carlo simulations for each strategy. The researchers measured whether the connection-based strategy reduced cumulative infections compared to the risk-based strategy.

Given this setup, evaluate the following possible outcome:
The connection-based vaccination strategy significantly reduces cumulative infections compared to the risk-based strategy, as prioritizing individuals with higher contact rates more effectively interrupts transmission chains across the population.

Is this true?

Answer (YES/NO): NO